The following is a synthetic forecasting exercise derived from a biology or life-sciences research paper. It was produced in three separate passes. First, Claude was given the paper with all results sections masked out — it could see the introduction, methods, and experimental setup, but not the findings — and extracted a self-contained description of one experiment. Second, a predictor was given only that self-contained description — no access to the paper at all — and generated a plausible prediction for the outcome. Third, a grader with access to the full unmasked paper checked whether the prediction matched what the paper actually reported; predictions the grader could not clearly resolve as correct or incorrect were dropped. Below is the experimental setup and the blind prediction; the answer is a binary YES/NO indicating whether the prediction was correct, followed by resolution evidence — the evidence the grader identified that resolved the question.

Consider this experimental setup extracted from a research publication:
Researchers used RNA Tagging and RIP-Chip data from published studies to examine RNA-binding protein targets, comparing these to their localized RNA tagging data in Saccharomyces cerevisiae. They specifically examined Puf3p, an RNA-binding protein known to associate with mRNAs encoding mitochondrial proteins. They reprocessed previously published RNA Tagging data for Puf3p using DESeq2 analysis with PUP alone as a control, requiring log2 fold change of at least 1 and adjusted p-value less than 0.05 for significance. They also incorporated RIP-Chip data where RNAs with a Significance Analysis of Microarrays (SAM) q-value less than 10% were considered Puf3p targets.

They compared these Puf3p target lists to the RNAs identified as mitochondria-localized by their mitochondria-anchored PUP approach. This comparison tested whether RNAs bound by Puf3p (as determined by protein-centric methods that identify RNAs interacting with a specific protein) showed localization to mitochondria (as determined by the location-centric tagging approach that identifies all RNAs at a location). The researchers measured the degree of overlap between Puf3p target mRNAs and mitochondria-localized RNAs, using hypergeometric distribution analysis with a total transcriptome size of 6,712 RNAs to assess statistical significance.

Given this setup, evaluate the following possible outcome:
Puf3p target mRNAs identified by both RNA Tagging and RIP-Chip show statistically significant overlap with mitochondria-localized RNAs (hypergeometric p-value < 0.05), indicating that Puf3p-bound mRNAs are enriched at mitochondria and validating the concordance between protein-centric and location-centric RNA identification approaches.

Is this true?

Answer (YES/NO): YES